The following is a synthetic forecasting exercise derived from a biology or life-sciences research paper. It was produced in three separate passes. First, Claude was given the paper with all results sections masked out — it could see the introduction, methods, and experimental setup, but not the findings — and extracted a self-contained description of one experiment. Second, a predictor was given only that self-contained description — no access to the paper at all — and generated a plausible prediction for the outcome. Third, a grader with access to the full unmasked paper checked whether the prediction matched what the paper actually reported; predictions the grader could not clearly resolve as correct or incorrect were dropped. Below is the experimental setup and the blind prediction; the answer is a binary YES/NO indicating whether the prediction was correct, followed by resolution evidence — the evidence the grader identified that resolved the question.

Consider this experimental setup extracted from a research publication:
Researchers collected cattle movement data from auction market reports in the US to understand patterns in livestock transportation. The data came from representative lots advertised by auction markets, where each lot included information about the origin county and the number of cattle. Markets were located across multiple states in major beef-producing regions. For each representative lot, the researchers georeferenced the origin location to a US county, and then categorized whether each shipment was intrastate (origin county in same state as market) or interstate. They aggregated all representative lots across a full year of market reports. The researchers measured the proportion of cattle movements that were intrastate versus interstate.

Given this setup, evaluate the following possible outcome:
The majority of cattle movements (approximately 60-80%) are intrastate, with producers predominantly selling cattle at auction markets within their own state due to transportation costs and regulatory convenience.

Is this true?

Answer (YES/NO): NO